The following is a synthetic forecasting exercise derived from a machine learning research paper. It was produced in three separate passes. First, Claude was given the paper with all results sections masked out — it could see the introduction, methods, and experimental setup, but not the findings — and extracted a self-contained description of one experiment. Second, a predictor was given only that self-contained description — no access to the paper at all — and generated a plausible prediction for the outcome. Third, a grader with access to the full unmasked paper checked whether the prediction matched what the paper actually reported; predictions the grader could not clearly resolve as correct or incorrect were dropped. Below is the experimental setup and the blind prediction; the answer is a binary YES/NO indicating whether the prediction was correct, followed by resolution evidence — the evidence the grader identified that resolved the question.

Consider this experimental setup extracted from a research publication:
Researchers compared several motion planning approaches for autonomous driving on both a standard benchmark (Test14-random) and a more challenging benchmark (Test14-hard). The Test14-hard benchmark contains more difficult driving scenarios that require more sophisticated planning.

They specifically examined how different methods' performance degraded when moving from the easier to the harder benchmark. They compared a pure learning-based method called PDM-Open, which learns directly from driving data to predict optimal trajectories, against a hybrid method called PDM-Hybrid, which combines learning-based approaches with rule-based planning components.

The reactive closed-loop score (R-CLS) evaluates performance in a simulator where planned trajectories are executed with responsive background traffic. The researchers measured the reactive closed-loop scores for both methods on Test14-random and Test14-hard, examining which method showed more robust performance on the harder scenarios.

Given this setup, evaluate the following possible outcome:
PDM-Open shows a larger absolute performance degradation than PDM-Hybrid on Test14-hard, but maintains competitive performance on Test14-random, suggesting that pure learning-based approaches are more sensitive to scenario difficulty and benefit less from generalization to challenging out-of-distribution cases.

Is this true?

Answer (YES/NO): NO